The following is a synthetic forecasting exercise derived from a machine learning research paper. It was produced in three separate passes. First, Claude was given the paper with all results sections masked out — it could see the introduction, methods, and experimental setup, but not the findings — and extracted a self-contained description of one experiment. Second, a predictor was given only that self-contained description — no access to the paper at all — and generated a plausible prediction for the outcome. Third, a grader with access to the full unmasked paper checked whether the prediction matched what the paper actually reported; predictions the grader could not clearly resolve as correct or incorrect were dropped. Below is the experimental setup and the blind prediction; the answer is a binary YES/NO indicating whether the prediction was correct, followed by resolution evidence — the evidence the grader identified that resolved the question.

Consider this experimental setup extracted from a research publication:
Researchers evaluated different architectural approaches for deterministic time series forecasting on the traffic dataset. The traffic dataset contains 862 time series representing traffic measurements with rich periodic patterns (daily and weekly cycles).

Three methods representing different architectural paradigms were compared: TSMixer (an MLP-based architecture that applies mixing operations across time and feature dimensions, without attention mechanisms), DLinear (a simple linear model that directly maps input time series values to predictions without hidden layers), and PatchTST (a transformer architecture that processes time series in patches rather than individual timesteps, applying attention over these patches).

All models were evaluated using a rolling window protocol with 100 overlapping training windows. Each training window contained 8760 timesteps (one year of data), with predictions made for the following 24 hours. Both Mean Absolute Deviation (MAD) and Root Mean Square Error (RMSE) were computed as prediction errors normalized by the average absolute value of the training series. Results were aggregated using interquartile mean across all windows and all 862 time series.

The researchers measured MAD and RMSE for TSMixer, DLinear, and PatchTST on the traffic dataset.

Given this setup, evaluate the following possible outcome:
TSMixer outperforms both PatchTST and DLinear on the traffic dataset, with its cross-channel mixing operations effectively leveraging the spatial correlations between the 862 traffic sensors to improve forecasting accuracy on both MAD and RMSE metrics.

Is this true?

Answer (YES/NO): NO